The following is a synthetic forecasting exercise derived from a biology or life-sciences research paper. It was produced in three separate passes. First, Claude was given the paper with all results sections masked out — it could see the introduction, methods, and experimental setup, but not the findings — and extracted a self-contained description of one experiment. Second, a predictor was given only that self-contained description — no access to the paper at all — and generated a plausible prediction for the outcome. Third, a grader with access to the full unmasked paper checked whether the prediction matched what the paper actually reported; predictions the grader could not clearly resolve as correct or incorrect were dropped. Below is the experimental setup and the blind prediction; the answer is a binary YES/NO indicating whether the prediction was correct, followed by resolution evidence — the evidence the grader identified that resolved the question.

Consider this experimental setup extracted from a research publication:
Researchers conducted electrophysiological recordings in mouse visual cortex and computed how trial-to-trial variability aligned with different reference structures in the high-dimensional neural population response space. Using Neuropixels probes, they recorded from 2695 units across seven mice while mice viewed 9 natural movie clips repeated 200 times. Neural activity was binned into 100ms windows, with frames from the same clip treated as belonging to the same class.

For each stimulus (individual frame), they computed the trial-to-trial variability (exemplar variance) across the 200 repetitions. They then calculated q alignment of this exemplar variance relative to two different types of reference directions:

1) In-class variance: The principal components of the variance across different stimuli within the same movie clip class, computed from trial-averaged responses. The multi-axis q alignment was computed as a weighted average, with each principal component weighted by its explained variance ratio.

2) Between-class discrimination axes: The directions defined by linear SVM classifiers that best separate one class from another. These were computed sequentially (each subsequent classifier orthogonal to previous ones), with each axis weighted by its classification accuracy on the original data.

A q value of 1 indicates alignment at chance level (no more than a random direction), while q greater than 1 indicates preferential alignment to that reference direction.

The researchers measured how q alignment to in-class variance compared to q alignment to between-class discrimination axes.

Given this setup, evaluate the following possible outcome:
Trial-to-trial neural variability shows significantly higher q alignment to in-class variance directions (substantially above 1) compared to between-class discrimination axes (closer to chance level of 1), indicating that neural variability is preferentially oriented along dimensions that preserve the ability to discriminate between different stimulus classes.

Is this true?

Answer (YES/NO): NO